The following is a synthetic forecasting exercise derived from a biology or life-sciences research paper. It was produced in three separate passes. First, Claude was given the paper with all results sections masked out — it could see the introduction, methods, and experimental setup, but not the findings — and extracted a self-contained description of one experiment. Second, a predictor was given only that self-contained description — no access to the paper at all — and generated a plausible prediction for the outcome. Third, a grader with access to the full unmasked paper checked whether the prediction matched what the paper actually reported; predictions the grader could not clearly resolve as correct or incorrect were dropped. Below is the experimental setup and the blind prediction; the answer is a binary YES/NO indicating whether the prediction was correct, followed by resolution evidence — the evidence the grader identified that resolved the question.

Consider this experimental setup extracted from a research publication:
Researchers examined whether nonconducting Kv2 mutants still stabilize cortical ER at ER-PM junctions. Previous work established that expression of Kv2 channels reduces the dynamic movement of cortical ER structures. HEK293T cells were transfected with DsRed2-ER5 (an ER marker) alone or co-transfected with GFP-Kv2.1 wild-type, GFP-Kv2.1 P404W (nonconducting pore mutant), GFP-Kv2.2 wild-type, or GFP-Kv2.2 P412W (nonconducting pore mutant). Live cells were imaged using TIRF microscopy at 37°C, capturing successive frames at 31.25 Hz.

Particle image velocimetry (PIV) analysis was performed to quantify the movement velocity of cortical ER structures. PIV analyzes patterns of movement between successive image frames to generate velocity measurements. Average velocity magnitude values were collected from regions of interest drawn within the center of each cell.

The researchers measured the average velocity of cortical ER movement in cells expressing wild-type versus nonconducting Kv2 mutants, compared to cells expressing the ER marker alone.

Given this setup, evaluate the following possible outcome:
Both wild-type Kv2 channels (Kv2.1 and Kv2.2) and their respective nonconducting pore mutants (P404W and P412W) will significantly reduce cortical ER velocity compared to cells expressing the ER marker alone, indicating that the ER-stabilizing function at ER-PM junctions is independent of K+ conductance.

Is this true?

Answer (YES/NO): YES